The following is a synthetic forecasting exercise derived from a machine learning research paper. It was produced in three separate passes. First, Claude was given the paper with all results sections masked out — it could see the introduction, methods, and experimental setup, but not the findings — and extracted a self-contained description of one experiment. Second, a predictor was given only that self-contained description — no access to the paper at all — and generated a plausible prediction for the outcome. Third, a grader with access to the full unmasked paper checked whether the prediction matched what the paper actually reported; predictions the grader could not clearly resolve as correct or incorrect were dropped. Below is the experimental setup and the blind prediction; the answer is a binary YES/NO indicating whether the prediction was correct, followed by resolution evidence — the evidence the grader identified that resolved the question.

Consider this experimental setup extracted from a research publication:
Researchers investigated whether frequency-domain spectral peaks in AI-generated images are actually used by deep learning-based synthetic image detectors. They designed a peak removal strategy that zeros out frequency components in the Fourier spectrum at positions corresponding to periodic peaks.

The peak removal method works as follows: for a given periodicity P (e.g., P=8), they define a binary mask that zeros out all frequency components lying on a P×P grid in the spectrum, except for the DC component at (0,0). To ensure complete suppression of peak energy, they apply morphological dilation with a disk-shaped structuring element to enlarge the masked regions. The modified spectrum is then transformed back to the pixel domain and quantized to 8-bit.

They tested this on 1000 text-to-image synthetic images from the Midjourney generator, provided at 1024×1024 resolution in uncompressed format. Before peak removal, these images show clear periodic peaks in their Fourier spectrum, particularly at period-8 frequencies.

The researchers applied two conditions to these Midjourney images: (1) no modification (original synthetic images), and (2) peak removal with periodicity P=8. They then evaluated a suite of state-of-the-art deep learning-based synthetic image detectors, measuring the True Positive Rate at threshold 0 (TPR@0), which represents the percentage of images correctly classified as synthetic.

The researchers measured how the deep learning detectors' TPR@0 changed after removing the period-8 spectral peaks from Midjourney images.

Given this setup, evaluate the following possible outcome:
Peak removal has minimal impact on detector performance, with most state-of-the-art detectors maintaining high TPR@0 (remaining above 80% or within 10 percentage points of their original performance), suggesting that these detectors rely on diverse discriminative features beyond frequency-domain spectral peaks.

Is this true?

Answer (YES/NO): YES